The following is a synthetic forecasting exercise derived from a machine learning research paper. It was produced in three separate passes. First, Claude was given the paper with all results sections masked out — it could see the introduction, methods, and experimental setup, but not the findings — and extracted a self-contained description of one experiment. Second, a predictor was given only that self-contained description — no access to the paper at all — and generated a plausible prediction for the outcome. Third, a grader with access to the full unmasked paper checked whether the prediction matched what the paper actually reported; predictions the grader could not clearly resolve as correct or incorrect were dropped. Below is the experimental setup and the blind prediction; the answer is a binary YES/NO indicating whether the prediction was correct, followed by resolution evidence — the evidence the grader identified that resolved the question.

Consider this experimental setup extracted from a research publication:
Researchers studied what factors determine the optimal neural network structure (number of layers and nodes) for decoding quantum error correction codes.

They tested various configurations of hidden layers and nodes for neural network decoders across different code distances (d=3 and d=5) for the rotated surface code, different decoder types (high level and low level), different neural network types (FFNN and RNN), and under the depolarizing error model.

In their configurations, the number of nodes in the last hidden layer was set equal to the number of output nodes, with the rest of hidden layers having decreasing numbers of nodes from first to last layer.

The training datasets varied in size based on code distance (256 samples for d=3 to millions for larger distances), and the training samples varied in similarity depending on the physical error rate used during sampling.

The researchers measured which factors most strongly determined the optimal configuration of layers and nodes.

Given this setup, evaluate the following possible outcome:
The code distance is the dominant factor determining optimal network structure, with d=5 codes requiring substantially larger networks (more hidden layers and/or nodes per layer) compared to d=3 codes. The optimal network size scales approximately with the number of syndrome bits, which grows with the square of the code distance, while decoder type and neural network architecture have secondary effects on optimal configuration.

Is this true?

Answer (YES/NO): NO